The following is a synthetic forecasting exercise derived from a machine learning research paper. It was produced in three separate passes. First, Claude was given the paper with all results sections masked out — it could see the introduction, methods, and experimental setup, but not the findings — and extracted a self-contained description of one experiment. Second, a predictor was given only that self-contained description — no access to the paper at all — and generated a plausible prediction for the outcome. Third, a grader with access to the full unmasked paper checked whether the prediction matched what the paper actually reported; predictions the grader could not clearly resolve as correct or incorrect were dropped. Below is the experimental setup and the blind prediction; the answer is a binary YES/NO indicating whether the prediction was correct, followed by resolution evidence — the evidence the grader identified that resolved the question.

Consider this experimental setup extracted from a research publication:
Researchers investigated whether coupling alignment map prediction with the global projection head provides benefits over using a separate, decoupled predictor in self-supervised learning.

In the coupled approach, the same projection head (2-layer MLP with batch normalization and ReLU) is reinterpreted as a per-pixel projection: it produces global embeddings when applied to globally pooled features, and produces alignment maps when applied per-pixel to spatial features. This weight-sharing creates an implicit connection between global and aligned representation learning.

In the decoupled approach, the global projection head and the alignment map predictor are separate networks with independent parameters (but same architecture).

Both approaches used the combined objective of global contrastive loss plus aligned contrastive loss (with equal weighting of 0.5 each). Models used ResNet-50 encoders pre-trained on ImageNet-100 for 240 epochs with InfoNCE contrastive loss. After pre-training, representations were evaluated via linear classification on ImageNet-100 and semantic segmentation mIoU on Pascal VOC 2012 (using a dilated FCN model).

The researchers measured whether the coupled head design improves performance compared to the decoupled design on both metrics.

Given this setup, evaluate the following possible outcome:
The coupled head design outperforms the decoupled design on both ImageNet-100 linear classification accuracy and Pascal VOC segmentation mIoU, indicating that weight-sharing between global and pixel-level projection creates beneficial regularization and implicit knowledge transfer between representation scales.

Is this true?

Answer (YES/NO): YES